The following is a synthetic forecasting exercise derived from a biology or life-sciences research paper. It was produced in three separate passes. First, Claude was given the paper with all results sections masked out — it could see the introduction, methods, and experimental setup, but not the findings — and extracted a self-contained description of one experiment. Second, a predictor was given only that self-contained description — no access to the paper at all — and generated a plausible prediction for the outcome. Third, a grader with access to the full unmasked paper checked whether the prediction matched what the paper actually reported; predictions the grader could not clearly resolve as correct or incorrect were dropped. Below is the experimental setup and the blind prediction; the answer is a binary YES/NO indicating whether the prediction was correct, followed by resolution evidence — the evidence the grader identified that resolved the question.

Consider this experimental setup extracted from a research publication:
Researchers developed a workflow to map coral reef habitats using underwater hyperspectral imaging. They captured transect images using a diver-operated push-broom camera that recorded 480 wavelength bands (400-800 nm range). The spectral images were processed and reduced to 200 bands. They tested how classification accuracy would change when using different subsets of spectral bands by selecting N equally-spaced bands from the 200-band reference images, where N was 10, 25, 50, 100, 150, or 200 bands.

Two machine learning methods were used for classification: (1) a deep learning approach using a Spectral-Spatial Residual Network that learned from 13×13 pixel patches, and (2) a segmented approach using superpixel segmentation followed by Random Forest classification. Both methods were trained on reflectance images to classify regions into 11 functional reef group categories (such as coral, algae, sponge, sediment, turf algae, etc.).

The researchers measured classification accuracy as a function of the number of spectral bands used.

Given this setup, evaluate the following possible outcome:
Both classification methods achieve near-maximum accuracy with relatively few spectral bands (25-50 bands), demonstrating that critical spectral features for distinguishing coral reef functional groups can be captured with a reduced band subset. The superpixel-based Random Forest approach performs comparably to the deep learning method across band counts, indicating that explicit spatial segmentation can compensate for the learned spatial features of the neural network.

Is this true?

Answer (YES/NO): YES